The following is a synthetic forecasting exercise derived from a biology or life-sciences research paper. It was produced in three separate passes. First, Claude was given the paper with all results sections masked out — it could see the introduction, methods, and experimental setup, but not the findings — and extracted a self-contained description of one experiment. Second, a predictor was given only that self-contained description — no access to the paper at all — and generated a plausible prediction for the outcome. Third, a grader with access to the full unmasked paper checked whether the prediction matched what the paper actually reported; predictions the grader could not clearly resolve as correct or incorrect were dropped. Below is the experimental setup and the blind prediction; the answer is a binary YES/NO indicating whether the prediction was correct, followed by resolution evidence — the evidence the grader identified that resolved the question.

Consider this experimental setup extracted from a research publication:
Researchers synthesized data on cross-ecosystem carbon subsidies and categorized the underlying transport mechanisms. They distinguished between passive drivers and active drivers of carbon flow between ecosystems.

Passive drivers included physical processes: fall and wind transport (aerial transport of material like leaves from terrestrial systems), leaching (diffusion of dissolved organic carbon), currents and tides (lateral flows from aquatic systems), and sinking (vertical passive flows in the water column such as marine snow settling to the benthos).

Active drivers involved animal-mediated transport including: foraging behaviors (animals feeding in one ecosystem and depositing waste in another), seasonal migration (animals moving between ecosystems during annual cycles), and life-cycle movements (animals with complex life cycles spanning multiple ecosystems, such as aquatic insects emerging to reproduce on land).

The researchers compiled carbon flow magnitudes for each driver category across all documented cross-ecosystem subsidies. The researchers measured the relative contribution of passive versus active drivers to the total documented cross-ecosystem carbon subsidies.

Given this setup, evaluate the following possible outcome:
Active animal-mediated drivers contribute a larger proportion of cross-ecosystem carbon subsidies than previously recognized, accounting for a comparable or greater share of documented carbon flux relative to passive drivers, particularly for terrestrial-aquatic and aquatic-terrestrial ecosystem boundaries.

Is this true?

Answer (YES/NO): NO